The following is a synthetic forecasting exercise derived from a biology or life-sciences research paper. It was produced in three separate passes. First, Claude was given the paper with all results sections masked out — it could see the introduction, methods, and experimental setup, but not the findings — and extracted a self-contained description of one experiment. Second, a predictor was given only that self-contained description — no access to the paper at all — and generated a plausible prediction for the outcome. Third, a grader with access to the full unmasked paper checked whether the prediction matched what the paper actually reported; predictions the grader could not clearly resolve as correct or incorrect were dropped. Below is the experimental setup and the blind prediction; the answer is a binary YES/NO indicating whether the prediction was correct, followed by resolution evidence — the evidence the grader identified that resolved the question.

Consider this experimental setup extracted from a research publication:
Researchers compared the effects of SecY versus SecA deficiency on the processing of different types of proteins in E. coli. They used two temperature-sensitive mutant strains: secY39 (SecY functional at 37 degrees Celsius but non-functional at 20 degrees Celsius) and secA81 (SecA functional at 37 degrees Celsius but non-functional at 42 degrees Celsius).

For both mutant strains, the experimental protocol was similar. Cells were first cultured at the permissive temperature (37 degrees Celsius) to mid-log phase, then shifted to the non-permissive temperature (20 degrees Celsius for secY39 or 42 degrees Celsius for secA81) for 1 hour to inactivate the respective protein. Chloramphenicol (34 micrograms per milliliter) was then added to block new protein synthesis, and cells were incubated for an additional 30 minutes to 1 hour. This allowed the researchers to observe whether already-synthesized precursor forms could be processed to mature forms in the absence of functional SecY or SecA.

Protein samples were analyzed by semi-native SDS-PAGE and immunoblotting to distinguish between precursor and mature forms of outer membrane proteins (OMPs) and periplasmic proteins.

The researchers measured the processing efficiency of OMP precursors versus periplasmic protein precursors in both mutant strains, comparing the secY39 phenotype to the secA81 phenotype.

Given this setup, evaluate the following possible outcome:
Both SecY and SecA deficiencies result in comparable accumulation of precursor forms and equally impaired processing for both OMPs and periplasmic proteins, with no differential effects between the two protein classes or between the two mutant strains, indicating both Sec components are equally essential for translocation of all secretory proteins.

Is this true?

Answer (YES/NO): NO